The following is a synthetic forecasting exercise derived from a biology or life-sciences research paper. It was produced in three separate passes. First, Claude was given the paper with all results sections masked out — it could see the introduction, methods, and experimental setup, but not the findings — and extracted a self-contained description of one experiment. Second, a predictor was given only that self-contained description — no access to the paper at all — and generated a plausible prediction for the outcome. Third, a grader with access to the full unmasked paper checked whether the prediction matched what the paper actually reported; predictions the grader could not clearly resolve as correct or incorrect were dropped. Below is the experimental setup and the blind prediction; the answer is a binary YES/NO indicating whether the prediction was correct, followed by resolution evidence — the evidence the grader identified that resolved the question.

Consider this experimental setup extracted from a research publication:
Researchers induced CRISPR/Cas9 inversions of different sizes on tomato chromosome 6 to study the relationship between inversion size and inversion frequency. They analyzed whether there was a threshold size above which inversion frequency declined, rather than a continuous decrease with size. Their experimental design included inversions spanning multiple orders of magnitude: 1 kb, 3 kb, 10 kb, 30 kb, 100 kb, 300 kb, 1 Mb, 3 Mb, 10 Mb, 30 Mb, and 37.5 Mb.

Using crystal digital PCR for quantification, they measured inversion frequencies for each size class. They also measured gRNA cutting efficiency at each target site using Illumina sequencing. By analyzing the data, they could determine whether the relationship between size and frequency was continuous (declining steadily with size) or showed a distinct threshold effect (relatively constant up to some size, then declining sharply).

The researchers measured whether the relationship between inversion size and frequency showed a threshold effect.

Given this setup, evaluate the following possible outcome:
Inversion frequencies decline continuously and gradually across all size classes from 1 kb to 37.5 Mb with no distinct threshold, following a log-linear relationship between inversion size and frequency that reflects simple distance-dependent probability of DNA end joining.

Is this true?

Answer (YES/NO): NO